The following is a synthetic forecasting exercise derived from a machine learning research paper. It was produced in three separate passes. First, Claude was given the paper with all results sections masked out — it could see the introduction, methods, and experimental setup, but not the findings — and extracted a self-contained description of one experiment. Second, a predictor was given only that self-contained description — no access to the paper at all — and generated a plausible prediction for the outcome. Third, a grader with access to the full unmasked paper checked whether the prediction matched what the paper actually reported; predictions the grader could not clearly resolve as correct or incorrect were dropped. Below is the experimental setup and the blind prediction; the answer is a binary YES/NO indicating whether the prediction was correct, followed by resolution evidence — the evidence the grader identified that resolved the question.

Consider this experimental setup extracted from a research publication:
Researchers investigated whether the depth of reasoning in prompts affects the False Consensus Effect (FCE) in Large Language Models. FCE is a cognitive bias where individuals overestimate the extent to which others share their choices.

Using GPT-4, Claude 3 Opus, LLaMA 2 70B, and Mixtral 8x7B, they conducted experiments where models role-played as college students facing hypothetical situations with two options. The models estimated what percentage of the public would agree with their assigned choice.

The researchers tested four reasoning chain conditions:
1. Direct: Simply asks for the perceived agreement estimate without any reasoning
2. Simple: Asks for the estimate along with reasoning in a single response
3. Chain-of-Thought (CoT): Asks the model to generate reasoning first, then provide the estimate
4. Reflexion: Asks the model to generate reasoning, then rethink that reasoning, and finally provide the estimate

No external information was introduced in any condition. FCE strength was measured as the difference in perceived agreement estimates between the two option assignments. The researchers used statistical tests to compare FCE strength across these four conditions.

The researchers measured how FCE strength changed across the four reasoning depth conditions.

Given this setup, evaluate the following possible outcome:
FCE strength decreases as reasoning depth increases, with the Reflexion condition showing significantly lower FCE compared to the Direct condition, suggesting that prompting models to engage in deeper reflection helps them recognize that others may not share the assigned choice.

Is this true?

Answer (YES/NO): NO